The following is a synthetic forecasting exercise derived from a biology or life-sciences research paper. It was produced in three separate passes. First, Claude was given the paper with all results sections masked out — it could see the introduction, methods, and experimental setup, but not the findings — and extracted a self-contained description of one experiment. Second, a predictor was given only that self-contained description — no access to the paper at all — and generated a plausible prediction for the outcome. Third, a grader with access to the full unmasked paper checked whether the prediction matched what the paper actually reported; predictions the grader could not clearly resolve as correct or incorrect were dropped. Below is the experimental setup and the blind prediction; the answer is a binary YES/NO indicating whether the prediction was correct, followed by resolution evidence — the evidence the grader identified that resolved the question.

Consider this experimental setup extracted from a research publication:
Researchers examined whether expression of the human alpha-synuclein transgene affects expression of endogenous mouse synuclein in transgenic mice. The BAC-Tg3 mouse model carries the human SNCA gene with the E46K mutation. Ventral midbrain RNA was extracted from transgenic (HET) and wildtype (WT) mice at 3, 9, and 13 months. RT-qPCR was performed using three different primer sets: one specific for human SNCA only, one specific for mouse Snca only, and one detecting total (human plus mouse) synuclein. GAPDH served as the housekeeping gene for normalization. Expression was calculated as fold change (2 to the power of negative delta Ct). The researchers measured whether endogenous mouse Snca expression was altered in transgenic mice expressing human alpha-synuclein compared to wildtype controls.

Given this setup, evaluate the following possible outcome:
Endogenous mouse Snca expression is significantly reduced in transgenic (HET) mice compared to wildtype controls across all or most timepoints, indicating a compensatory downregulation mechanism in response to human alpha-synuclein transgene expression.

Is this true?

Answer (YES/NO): NO